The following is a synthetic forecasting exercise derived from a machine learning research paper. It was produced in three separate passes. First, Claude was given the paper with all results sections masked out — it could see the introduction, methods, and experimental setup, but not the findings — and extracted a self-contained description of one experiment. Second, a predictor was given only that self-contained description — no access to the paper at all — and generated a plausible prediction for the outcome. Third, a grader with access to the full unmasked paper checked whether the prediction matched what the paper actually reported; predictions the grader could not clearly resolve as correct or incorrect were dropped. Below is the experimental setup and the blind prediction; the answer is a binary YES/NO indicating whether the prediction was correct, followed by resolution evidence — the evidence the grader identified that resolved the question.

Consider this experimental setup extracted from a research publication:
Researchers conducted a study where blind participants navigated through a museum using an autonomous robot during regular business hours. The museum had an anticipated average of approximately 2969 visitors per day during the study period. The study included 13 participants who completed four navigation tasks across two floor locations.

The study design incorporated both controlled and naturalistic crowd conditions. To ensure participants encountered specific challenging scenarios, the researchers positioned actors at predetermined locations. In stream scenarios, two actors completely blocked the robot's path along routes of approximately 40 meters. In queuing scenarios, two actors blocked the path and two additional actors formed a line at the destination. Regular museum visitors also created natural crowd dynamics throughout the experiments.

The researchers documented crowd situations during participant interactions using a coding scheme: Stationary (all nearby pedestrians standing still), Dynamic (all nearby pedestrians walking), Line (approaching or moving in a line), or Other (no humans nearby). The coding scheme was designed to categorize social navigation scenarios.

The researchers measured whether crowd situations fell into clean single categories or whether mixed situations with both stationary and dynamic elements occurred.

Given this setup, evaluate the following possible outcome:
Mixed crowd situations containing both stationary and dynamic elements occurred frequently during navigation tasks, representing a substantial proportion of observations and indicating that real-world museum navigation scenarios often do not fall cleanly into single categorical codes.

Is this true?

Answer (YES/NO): NO